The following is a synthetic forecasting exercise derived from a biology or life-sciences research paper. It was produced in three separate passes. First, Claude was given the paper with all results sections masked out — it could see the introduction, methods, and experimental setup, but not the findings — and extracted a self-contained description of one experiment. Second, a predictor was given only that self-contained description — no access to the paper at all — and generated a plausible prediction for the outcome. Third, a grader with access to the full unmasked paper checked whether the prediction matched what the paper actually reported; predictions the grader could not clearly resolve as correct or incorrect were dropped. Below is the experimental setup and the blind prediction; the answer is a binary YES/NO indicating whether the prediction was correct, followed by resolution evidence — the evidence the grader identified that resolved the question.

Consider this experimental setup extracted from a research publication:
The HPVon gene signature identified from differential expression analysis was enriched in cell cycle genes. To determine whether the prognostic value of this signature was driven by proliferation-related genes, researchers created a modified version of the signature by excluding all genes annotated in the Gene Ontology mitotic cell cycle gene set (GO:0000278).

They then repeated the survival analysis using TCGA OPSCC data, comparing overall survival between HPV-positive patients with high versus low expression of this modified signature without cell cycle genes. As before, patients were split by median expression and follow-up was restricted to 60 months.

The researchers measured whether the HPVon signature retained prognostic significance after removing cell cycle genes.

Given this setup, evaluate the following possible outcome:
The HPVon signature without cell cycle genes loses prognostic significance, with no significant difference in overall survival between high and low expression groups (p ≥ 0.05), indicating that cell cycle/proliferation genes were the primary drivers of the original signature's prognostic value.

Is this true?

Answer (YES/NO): NO